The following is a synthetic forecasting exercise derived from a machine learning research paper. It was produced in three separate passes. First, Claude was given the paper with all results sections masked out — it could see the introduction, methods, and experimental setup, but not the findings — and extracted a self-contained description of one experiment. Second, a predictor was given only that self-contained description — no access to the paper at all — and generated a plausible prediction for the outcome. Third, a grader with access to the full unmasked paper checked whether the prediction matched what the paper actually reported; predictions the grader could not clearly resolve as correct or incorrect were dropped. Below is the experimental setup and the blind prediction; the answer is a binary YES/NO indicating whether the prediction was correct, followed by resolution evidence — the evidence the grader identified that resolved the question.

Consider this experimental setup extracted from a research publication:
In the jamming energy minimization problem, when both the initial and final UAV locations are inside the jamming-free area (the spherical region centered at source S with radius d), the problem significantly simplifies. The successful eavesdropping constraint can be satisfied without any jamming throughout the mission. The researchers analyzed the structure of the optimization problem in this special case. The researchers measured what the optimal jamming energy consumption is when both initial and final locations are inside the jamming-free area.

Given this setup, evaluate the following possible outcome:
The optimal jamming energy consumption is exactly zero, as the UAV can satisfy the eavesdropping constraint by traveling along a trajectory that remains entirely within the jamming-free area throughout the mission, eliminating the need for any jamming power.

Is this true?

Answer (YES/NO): YES